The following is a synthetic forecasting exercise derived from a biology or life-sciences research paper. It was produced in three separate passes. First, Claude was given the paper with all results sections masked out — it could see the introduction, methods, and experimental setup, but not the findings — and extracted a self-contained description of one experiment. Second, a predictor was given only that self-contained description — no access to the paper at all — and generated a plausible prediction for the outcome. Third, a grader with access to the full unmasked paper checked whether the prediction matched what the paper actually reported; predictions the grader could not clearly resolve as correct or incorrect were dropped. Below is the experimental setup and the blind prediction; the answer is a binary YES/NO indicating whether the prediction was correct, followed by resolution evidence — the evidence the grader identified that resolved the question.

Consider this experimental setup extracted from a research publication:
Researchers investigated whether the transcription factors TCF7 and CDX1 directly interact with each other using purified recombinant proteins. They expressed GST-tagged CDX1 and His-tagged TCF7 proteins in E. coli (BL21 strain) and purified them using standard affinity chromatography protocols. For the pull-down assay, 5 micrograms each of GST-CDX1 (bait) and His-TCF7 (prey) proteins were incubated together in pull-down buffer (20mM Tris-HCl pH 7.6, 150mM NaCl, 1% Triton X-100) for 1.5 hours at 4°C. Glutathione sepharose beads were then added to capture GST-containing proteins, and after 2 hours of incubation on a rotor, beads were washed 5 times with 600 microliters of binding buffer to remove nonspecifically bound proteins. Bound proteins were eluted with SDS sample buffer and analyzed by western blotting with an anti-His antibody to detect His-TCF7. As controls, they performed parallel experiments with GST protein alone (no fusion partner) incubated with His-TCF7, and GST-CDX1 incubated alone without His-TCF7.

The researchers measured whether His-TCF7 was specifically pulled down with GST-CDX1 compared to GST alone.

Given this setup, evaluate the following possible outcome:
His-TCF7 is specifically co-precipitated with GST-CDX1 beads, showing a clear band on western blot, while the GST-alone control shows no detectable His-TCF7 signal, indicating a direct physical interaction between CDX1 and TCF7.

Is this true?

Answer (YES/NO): YES